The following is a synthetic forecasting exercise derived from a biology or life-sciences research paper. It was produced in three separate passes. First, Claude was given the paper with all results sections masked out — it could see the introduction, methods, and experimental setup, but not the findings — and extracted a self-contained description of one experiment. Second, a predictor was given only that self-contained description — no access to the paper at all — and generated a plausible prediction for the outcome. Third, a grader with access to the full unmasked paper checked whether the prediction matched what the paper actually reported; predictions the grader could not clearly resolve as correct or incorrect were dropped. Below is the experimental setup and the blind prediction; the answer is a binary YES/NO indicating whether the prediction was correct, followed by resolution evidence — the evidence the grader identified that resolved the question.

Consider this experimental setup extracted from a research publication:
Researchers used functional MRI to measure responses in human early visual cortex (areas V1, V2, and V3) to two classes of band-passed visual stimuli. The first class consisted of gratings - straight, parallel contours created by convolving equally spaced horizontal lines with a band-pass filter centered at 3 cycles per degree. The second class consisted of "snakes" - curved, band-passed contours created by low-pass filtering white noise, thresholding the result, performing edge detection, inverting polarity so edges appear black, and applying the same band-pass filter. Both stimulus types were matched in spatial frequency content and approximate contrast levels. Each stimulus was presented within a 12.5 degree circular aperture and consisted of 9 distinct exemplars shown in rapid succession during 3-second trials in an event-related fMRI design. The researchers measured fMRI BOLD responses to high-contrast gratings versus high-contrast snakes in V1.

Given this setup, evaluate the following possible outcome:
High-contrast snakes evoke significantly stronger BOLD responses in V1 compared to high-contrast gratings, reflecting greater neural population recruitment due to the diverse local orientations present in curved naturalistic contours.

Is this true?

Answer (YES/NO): YES